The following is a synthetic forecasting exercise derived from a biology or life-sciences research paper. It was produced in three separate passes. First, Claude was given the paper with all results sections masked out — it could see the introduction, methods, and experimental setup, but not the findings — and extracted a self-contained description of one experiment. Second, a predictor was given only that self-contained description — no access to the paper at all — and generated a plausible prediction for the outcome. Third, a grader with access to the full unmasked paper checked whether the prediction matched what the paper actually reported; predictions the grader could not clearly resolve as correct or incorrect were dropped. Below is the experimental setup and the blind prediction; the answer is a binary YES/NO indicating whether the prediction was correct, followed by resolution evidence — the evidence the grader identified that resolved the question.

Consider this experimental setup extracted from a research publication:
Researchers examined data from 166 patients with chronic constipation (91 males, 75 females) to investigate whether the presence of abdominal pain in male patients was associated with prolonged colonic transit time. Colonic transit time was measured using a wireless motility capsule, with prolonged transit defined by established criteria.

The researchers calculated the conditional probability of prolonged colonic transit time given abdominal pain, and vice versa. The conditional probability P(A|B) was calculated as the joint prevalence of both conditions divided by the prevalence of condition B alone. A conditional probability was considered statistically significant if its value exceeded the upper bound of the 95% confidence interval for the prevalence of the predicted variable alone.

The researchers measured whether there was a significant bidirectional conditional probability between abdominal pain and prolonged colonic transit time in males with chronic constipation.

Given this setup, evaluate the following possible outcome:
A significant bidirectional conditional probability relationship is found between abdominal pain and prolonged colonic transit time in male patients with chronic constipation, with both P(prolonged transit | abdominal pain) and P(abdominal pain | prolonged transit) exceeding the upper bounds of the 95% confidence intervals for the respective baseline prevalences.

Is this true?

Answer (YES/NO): YES